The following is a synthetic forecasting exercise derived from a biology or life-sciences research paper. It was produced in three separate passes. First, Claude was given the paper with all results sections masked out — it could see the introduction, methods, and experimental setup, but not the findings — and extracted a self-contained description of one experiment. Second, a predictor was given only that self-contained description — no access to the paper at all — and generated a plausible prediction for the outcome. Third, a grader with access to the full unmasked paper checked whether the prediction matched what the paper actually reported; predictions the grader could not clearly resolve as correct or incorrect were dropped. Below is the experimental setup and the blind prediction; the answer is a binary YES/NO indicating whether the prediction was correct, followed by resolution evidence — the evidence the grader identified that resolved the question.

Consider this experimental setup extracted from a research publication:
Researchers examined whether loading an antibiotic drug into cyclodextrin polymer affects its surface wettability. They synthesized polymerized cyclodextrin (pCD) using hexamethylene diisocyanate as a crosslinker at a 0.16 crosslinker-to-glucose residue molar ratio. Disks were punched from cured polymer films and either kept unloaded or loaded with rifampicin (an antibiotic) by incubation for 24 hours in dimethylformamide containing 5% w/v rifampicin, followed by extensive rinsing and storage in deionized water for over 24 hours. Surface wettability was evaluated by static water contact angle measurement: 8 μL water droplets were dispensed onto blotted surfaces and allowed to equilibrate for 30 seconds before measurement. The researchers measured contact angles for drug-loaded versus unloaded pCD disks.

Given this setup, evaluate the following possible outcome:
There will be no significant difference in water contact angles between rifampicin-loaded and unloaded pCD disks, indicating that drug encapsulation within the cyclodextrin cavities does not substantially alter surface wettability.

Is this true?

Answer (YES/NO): YES